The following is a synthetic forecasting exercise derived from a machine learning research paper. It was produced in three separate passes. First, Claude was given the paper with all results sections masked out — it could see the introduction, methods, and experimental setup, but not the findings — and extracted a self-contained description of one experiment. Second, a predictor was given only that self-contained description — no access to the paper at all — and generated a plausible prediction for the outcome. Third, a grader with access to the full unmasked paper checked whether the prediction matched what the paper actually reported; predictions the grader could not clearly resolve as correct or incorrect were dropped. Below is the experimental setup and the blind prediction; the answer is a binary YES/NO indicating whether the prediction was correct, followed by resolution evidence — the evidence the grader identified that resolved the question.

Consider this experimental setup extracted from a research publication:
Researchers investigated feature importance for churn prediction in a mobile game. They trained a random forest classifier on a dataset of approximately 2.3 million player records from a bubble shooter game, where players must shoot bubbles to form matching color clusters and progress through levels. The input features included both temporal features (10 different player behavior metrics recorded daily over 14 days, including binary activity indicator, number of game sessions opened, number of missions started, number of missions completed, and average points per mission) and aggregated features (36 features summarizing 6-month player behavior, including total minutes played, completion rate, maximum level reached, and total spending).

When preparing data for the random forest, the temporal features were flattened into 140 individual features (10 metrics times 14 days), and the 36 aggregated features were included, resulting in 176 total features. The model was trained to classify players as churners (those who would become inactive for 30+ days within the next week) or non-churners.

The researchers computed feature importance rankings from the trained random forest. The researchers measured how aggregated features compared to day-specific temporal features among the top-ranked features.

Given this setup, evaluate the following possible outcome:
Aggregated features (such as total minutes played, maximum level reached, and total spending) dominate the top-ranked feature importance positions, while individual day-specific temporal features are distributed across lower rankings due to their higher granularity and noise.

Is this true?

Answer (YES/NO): NO